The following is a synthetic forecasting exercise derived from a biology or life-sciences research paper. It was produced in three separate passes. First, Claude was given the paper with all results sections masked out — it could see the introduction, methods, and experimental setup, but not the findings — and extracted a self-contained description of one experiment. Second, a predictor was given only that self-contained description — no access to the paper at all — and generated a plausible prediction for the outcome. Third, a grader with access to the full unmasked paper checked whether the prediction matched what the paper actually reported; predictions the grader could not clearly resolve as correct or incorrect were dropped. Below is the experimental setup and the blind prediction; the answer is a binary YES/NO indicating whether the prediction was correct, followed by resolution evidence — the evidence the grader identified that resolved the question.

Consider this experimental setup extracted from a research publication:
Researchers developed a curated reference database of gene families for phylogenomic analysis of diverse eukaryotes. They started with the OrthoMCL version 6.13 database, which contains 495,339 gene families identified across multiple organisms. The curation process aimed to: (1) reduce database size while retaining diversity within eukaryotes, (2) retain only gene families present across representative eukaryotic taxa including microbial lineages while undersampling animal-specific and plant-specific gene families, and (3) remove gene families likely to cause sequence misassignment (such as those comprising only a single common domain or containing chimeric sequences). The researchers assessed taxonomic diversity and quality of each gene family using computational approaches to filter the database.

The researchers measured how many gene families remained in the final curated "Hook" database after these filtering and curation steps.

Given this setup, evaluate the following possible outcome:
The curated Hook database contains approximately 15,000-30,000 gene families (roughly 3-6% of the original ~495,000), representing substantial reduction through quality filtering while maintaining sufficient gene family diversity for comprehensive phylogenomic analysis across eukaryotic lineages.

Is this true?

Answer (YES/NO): YES